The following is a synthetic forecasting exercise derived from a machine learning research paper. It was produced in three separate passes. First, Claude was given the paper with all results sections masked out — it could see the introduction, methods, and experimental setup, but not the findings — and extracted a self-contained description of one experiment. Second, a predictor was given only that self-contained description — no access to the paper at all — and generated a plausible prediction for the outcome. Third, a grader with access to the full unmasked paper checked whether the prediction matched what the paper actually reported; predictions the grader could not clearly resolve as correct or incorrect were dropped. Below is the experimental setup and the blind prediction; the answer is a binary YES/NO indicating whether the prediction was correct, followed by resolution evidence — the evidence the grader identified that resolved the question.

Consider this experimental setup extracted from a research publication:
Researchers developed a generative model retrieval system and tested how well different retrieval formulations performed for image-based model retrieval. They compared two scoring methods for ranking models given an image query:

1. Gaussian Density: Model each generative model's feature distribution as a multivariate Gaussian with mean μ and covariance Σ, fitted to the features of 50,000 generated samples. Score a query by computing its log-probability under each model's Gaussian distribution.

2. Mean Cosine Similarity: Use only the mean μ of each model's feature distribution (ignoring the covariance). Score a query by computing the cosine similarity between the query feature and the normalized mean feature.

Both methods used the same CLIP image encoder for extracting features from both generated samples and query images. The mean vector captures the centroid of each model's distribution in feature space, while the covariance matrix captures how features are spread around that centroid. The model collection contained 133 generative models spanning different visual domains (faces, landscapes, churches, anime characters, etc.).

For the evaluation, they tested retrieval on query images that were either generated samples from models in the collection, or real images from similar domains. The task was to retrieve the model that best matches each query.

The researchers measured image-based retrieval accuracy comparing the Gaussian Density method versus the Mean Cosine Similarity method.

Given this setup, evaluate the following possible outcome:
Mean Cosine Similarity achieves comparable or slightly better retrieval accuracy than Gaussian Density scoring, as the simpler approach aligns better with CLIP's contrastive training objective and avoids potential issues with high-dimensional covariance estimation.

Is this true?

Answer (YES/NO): NO